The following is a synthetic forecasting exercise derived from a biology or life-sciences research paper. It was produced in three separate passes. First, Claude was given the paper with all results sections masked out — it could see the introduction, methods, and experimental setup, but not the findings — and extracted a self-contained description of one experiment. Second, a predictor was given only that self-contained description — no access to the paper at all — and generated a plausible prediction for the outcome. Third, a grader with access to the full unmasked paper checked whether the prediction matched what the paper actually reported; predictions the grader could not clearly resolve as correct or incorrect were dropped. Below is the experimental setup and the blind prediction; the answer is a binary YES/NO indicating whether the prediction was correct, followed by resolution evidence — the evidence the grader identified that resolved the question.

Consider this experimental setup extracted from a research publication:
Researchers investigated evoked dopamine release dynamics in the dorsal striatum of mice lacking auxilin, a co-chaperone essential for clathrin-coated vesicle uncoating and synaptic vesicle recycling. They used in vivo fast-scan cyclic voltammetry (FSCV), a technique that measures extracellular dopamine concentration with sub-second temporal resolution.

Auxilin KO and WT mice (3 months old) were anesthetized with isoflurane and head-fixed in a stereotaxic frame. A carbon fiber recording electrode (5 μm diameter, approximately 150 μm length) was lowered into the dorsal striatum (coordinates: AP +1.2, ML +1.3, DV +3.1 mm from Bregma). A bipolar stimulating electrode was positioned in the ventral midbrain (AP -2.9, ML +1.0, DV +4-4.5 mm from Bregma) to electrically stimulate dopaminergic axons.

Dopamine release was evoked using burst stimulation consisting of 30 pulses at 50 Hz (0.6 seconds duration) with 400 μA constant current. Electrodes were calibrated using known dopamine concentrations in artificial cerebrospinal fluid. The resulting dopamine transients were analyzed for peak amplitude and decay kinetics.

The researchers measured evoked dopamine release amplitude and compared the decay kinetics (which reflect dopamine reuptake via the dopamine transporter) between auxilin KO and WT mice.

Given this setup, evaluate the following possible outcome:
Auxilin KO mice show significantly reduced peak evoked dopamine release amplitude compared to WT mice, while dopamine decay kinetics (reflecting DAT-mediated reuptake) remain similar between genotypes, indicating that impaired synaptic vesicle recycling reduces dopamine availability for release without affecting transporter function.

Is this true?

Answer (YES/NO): NO